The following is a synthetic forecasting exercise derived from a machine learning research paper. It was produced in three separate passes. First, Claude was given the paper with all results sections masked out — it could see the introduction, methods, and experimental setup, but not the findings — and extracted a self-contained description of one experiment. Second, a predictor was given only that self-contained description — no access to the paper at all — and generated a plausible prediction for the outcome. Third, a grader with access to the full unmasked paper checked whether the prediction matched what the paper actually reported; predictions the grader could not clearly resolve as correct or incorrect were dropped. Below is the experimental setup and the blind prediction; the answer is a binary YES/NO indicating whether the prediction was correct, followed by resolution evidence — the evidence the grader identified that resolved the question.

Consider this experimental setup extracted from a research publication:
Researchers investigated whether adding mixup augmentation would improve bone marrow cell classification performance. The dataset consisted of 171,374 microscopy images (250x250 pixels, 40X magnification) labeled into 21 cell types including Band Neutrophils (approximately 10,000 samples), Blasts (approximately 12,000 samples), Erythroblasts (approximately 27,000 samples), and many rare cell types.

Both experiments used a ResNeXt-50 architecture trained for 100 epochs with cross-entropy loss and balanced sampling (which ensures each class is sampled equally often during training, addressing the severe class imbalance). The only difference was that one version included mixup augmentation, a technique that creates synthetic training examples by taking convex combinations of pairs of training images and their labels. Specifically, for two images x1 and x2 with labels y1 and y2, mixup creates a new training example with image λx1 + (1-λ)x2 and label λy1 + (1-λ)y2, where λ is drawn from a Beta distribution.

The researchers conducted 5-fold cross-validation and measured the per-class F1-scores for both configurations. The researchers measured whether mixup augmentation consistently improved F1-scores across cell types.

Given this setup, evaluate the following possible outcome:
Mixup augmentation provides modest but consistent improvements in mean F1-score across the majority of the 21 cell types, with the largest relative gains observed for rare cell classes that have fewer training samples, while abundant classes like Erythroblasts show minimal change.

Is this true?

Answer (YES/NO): NO